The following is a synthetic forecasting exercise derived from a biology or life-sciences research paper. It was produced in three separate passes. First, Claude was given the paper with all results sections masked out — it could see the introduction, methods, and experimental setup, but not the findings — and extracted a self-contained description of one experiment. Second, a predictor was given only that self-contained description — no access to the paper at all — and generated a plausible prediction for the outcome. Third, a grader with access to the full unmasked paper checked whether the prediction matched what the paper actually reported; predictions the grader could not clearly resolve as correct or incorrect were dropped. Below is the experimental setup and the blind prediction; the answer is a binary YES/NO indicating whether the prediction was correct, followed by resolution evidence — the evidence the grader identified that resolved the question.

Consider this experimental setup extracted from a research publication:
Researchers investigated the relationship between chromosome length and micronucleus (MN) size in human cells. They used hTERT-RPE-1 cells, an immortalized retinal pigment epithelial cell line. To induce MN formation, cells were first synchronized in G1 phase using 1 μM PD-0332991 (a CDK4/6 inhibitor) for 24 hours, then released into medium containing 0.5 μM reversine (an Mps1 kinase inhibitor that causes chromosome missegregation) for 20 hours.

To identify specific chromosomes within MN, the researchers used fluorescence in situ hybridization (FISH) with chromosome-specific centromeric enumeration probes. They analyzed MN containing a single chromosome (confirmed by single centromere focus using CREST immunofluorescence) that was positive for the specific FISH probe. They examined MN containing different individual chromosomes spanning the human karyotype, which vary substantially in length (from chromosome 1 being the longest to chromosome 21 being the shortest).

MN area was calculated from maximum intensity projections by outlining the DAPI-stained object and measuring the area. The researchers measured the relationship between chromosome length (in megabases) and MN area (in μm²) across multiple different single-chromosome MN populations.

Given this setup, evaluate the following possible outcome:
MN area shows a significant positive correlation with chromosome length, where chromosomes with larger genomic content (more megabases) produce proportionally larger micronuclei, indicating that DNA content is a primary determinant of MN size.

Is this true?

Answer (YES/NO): YES